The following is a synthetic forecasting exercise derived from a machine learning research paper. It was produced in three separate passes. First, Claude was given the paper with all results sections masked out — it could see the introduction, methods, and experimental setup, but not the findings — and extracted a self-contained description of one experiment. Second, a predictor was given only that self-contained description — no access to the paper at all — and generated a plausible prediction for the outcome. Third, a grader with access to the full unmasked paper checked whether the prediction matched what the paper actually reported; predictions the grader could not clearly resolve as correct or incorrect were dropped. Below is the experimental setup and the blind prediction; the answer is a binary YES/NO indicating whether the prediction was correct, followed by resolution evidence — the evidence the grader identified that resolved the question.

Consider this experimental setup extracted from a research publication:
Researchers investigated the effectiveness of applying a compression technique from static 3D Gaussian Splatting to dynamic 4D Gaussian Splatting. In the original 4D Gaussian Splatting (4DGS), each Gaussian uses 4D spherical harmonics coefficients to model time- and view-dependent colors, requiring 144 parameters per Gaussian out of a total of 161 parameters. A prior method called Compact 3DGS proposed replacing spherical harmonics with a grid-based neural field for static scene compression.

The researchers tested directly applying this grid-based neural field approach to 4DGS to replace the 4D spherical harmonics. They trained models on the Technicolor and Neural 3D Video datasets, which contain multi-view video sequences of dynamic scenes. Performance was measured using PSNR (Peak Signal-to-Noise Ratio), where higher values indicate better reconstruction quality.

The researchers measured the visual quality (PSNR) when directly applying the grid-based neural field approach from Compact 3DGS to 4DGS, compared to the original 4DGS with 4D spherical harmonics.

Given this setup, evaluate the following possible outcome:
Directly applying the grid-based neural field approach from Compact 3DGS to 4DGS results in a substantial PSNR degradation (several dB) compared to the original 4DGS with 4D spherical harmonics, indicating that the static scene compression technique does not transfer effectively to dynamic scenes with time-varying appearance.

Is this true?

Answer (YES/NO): NO